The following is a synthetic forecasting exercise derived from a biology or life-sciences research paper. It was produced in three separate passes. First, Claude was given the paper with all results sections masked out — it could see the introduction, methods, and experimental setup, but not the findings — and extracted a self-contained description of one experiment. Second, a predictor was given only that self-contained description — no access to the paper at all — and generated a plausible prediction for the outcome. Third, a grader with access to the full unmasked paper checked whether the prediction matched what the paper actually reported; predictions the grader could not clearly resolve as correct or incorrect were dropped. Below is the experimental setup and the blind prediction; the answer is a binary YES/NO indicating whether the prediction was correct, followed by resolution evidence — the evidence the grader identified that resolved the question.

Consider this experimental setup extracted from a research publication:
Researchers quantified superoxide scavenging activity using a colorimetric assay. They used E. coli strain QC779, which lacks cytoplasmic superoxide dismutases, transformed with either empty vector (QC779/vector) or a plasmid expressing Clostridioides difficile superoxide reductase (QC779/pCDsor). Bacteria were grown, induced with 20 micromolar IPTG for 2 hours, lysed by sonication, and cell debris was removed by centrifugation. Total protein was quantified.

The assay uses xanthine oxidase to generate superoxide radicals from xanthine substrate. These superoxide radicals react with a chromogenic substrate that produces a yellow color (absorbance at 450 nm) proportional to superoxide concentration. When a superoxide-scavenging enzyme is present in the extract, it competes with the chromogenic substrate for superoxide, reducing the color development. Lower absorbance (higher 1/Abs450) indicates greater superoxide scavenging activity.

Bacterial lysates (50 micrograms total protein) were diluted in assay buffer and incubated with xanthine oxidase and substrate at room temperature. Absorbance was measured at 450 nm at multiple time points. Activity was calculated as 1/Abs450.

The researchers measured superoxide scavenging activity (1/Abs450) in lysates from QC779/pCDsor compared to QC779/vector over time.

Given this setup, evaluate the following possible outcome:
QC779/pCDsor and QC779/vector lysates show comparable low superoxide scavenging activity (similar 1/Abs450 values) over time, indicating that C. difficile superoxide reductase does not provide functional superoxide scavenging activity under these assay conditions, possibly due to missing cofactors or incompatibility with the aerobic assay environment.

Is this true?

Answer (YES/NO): NO